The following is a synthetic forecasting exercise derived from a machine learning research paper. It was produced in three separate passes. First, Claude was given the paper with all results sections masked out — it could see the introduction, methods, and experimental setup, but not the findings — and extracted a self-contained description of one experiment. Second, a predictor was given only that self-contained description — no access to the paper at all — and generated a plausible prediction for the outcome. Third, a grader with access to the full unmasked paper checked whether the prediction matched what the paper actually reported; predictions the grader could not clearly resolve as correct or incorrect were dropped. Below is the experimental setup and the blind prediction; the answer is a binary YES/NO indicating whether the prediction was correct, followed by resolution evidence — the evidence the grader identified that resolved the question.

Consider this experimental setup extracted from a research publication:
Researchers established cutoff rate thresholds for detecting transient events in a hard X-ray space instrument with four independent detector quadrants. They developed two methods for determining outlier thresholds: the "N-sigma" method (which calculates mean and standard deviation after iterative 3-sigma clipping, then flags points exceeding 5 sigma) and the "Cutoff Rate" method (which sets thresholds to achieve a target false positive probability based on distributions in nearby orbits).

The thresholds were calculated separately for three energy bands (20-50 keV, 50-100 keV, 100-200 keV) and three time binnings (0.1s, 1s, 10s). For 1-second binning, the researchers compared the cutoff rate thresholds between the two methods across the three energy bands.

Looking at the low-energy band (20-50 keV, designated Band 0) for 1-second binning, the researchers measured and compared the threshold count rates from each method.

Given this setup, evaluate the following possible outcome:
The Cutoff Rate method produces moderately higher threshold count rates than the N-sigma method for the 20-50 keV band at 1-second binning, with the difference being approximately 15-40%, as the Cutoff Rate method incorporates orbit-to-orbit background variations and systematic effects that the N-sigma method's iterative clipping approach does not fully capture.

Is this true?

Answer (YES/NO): NO